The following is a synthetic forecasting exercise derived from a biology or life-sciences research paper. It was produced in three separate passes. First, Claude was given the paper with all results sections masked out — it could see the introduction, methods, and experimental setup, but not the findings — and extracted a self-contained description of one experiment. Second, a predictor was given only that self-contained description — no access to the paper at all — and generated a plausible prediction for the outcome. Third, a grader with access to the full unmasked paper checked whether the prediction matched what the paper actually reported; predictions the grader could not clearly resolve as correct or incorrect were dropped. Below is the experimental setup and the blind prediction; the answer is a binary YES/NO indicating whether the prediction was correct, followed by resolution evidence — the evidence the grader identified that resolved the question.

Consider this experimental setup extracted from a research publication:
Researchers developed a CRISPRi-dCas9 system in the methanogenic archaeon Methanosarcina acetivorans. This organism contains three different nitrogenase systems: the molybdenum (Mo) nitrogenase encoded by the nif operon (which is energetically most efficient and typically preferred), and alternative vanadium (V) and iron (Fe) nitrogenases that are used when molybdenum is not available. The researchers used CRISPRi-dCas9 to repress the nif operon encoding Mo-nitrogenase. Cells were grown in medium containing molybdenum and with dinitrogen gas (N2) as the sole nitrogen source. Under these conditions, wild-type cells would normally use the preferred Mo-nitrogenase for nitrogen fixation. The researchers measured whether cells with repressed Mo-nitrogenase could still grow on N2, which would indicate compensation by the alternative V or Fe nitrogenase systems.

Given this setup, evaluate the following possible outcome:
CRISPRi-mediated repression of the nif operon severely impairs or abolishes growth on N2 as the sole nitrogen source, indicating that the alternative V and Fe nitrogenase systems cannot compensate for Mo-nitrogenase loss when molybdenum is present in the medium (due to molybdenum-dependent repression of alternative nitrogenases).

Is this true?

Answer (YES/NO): YES